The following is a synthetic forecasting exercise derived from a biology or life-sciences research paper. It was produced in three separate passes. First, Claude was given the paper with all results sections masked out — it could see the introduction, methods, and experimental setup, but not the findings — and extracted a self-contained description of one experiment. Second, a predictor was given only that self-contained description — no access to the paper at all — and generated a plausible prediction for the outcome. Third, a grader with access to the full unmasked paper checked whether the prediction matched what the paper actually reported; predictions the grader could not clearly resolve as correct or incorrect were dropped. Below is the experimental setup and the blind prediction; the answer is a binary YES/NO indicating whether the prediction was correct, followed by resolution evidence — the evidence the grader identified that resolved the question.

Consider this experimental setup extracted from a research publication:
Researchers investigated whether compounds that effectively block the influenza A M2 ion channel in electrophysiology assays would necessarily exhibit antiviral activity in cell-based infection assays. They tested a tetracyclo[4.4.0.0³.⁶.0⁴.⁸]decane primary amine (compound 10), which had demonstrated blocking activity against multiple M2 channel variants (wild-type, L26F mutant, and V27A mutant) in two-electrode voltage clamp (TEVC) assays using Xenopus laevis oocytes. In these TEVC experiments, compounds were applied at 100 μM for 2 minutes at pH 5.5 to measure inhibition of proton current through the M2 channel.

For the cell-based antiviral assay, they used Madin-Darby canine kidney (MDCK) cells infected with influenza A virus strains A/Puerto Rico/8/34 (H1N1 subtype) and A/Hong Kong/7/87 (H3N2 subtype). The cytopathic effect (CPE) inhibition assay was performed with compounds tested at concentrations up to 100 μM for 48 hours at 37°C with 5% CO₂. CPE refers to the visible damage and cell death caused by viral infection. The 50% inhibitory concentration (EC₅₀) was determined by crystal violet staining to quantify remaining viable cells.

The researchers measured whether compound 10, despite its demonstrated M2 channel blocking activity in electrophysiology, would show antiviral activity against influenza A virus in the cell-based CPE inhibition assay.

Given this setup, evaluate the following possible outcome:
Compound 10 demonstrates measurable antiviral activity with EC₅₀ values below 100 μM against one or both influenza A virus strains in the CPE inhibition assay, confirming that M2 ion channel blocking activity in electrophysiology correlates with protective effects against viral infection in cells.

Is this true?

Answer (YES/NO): NO